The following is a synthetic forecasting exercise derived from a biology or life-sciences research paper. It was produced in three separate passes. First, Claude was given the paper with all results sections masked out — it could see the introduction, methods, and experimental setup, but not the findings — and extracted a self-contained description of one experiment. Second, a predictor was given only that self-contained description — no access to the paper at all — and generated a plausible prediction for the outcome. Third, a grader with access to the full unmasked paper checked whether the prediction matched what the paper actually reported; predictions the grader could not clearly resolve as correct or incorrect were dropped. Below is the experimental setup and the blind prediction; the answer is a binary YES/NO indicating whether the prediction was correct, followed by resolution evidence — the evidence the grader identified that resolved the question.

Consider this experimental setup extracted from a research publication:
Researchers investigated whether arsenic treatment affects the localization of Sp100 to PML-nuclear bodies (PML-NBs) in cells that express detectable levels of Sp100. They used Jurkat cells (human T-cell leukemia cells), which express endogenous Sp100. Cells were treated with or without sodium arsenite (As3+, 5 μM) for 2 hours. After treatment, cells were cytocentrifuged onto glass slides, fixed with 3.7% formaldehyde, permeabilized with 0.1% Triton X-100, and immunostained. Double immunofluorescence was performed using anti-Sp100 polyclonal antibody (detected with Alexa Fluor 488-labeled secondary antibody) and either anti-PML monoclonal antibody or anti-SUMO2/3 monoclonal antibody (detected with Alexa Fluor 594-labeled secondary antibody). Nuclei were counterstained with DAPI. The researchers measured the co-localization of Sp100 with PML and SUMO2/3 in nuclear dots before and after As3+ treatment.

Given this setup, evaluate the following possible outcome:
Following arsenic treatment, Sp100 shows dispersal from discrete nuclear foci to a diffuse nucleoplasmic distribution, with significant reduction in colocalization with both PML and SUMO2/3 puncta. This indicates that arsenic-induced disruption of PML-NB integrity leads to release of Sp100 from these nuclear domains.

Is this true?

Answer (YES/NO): NO